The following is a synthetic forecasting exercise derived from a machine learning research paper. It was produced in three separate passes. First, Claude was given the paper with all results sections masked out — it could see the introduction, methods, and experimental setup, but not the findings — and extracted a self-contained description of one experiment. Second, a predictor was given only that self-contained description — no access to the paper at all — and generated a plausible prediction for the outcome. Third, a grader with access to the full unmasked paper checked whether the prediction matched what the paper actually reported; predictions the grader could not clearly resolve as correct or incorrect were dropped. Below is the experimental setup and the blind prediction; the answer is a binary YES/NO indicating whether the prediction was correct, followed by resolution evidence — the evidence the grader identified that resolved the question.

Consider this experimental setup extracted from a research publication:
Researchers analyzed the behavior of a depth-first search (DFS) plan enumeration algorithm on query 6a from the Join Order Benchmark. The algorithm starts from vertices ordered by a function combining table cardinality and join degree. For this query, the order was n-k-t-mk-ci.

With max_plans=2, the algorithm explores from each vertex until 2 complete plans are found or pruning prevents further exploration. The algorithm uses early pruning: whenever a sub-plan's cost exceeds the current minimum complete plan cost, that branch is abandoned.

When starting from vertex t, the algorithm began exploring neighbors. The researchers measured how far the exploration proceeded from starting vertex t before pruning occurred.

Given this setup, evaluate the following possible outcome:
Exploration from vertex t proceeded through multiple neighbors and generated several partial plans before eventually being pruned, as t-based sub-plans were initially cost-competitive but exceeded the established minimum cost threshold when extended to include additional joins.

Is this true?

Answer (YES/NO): NO